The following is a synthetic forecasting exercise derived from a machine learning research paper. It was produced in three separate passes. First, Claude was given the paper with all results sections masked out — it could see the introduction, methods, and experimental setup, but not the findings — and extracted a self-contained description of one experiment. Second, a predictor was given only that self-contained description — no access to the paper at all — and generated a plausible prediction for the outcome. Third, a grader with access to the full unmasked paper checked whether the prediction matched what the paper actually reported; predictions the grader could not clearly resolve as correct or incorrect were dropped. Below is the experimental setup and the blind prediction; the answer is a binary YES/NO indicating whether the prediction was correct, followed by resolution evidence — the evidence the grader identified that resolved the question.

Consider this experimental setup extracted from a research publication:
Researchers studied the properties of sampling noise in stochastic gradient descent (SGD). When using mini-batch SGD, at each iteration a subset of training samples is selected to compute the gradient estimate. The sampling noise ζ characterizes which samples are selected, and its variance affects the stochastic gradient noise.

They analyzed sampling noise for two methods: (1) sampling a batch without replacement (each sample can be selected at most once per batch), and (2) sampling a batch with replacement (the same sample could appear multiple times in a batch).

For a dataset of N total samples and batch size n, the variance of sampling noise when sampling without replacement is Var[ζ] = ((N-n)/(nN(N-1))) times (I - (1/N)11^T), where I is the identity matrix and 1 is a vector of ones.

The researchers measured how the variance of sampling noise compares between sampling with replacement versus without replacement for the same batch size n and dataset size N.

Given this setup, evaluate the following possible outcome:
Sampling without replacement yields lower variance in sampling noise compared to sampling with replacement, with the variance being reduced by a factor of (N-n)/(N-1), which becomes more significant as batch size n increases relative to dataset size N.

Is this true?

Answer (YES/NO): YES